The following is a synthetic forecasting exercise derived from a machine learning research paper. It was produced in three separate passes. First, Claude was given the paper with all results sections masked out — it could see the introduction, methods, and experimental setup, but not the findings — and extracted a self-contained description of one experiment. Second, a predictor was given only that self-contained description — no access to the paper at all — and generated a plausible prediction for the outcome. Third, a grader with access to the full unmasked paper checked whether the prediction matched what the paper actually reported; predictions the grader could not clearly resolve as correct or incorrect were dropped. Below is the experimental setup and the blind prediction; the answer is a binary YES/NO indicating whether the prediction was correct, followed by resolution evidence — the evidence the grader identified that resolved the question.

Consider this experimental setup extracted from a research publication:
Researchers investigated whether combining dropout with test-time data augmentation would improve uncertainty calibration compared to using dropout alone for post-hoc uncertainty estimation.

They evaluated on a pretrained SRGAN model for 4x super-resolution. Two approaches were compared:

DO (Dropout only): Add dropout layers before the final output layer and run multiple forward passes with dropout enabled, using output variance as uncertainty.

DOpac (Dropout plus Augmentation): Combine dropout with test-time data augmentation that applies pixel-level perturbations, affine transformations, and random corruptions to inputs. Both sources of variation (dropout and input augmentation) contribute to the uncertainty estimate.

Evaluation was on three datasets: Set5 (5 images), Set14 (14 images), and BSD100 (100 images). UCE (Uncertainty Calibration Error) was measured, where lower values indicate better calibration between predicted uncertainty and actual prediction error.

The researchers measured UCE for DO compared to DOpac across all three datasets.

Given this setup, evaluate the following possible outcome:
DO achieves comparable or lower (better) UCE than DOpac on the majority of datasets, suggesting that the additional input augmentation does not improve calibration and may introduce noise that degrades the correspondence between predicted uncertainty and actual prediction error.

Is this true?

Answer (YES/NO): YES